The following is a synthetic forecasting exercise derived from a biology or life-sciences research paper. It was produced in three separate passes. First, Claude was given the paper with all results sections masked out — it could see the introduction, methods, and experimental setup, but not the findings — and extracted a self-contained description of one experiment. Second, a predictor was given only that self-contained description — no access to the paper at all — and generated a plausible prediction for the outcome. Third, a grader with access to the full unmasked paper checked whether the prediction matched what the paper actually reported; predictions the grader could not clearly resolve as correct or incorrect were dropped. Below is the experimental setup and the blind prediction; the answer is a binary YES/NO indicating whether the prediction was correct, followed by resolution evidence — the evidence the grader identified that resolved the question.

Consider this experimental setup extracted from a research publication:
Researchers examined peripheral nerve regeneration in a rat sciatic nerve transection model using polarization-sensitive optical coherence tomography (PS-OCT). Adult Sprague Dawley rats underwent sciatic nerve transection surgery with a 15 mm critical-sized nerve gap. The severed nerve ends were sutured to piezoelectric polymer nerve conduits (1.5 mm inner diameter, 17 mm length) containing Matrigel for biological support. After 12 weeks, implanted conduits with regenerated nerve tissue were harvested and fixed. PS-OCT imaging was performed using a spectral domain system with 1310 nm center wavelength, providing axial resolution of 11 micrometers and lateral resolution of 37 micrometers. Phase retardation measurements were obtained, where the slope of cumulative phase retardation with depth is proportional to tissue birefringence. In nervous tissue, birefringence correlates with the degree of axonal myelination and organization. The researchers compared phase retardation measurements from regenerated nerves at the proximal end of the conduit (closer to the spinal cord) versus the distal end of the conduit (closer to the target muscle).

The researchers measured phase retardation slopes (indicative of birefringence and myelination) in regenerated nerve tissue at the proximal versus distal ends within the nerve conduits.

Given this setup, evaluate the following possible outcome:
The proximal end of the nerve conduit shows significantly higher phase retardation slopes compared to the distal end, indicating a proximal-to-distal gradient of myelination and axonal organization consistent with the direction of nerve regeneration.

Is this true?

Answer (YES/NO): NO